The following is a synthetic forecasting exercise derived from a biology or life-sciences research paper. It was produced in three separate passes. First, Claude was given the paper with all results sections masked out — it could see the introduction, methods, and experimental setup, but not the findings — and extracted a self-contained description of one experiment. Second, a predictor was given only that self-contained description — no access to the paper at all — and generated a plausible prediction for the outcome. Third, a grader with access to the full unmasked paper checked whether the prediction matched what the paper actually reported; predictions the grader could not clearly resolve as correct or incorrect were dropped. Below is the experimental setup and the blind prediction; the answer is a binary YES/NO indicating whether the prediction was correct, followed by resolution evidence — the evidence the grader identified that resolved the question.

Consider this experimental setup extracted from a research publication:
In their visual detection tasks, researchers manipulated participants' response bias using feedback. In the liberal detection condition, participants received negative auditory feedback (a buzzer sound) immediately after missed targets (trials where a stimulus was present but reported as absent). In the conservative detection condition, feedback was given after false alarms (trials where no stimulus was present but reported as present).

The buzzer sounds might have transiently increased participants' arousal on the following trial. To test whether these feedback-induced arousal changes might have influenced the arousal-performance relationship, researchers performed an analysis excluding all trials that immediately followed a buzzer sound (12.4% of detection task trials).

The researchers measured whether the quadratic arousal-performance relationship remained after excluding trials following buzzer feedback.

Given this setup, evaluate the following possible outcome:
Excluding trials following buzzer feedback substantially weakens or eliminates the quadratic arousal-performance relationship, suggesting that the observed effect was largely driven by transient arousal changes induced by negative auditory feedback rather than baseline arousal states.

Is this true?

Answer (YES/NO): NO